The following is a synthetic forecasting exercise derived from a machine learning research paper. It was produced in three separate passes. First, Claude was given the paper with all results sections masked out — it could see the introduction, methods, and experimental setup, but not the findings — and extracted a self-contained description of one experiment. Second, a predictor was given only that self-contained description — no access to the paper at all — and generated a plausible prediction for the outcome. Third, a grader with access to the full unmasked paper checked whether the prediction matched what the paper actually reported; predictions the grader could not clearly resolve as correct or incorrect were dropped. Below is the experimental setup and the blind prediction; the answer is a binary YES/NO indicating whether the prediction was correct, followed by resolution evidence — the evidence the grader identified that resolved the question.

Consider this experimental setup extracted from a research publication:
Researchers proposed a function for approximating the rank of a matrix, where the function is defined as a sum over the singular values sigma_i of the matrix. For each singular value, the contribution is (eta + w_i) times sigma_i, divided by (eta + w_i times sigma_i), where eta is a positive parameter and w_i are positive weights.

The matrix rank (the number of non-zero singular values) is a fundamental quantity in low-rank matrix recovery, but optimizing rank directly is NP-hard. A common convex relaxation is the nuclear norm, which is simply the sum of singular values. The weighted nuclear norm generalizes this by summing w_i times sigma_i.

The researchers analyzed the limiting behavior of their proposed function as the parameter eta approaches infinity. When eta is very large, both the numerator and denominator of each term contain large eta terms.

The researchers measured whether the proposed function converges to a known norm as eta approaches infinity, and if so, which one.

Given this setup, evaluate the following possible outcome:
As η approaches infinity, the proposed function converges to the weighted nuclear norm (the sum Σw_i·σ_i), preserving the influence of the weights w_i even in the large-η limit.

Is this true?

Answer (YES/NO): YES